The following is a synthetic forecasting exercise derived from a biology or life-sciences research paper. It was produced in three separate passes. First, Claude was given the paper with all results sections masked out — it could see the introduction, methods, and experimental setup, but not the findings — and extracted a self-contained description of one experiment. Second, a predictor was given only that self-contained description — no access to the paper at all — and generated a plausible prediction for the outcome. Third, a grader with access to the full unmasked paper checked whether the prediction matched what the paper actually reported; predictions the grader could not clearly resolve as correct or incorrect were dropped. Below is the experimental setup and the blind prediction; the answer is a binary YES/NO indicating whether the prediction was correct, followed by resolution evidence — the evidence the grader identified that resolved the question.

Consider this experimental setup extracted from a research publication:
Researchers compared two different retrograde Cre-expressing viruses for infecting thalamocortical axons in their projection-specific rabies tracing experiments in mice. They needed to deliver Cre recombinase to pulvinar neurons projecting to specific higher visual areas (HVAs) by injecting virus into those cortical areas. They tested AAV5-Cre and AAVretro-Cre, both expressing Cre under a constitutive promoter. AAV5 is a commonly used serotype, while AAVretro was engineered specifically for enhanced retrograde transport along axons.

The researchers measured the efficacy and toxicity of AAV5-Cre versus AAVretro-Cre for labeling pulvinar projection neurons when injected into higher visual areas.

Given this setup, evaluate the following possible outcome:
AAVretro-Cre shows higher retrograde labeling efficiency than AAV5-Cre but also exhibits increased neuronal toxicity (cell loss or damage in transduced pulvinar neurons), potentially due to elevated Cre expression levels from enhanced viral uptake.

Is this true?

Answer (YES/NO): NO